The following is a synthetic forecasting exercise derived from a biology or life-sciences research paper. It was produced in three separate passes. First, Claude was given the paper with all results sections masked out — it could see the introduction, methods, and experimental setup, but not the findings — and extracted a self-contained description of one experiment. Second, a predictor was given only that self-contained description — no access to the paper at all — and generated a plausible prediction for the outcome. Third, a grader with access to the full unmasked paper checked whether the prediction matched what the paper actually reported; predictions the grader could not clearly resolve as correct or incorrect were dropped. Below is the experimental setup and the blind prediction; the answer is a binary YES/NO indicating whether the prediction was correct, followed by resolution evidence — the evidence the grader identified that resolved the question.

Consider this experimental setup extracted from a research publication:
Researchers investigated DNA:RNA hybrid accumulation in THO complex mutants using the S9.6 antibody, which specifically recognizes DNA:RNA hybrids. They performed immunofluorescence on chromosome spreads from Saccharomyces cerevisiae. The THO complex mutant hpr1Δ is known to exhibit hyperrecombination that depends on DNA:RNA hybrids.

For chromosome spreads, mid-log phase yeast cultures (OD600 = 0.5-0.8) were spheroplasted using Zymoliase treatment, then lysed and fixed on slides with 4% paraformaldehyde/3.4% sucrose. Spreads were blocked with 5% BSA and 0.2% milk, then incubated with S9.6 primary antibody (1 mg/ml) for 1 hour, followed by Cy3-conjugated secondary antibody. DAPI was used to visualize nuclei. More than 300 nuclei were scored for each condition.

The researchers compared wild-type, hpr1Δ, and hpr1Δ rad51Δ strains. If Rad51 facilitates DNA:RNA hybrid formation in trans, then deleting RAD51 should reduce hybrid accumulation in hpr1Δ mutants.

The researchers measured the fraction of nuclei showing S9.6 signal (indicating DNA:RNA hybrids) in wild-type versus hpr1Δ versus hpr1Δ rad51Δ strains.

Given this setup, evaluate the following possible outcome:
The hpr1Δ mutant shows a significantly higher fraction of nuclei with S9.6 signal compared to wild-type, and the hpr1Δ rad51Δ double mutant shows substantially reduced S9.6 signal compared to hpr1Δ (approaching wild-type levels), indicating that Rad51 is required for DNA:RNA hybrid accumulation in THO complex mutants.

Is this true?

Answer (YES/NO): NO